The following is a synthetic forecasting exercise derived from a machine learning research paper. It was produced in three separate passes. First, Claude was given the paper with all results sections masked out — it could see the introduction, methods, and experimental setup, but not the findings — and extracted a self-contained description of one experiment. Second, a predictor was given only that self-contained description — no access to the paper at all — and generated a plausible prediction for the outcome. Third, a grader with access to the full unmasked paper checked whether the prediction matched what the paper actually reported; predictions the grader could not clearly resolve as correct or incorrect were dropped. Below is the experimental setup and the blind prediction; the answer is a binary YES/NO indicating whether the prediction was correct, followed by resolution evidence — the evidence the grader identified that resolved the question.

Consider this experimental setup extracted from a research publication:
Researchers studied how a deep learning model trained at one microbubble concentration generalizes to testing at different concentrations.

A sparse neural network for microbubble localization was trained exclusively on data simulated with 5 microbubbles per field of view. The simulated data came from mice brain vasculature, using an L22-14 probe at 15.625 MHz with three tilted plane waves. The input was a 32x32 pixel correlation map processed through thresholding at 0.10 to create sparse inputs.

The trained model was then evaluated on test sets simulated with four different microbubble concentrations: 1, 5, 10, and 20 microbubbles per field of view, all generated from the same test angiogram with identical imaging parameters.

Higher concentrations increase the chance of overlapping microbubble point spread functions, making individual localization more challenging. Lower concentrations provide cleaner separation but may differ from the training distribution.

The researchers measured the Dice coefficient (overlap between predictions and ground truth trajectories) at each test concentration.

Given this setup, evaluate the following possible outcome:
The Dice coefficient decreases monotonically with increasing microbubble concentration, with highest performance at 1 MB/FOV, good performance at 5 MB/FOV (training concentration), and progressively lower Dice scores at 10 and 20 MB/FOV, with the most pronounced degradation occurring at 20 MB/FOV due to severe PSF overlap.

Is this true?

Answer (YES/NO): YES